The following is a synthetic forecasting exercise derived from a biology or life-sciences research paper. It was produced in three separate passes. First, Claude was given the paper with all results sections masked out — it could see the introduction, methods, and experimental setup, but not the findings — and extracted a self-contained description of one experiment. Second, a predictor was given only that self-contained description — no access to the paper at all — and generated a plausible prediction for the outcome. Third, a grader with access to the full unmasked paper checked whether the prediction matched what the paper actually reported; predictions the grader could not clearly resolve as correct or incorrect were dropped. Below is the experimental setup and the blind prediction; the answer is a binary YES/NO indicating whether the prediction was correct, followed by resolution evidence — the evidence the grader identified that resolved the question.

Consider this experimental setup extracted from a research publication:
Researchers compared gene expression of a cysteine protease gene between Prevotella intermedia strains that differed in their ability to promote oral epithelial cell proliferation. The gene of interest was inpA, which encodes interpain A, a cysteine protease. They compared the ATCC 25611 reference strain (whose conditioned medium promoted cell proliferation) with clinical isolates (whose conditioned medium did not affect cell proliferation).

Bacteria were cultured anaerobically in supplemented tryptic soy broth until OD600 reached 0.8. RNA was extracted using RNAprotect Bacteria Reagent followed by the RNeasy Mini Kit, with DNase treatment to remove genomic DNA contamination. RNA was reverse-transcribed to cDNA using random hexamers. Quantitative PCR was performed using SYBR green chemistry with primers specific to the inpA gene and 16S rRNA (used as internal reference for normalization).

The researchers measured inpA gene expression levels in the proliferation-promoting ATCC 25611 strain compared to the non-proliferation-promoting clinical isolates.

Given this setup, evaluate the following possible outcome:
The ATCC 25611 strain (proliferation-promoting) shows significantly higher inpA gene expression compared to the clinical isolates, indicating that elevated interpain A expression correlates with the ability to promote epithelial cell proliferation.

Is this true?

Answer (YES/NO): YES